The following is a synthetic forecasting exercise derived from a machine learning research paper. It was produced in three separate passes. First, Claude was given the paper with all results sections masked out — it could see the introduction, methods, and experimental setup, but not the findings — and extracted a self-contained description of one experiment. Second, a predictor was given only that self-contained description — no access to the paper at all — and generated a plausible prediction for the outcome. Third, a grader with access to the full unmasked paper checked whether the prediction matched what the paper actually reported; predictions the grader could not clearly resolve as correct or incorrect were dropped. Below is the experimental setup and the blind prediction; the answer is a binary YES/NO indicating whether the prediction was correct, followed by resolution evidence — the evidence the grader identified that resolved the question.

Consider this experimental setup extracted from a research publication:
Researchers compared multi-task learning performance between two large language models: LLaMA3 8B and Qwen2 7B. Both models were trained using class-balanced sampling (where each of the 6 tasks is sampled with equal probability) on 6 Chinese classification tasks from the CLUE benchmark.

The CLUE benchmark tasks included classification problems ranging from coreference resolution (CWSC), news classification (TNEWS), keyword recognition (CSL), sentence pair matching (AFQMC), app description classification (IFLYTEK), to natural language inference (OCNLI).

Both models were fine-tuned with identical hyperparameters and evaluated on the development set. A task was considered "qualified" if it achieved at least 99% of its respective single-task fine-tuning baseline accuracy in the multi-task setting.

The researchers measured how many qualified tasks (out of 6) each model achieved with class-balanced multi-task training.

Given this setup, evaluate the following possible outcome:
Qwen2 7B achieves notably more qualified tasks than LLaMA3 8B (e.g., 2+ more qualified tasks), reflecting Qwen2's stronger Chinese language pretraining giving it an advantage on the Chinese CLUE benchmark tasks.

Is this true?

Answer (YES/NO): NO